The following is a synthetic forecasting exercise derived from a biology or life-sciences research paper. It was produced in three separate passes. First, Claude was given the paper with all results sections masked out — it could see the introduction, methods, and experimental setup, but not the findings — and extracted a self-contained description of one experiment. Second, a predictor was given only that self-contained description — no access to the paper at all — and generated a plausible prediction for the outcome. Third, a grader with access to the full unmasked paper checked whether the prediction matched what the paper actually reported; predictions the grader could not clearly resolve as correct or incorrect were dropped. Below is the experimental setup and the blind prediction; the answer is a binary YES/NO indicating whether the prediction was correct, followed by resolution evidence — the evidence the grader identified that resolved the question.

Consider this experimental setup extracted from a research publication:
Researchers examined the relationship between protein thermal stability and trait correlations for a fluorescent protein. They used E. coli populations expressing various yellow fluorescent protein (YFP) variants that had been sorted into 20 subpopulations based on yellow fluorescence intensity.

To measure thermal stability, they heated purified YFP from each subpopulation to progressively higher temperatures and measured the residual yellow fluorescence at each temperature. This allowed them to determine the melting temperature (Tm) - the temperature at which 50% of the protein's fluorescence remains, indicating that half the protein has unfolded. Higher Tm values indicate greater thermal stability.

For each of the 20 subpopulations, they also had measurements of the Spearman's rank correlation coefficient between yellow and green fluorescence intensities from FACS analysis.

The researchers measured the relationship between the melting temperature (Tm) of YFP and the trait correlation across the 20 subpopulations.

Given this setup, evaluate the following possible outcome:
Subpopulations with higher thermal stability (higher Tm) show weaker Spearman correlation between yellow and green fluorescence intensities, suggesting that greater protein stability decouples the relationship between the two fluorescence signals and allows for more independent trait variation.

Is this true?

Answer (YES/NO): NO